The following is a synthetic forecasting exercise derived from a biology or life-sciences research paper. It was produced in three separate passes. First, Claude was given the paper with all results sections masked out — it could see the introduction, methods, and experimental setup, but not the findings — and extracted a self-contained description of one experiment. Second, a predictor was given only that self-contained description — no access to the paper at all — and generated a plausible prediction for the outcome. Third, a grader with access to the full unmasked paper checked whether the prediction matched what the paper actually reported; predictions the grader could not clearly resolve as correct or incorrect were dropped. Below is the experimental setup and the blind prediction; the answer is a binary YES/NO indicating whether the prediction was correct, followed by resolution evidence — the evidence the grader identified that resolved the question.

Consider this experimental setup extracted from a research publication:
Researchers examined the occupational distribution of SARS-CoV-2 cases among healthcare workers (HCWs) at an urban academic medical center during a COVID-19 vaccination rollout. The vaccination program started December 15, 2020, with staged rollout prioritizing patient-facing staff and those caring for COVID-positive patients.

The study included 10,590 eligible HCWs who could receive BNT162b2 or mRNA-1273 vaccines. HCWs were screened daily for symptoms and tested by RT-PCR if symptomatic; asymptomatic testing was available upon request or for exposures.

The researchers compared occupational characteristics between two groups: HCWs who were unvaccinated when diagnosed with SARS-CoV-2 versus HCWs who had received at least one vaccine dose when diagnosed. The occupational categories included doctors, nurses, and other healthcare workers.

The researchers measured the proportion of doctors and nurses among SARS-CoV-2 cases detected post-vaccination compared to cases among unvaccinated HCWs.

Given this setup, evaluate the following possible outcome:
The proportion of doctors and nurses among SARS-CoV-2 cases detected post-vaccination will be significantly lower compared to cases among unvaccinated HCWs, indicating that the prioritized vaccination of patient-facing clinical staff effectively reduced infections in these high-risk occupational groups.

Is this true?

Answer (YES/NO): NO